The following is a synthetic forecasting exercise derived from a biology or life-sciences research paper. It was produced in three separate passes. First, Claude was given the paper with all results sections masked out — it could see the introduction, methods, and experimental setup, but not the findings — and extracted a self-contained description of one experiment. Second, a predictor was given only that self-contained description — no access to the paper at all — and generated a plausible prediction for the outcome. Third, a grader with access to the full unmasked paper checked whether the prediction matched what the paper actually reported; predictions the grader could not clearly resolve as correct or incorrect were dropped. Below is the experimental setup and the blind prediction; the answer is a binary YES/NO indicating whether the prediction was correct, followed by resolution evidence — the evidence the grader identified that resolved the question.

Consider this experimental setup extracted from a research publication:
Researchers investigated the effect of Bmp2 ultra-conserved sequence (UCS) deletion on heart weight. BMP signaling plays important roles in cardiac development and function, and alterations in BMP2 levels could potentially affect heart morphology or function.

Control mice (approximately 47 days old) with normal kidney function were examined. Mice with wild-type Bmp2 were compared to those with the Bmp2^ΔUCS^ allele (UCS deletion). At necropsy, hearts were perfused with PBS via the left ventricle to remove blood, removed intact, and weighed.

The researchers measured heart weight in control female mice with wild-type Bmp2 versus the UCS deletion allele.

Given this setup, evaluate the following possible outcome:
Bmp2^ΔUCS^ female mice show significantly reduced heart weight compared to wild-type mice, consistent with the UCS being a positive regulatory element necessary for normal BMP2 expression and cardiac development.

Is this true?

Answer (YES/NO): NO